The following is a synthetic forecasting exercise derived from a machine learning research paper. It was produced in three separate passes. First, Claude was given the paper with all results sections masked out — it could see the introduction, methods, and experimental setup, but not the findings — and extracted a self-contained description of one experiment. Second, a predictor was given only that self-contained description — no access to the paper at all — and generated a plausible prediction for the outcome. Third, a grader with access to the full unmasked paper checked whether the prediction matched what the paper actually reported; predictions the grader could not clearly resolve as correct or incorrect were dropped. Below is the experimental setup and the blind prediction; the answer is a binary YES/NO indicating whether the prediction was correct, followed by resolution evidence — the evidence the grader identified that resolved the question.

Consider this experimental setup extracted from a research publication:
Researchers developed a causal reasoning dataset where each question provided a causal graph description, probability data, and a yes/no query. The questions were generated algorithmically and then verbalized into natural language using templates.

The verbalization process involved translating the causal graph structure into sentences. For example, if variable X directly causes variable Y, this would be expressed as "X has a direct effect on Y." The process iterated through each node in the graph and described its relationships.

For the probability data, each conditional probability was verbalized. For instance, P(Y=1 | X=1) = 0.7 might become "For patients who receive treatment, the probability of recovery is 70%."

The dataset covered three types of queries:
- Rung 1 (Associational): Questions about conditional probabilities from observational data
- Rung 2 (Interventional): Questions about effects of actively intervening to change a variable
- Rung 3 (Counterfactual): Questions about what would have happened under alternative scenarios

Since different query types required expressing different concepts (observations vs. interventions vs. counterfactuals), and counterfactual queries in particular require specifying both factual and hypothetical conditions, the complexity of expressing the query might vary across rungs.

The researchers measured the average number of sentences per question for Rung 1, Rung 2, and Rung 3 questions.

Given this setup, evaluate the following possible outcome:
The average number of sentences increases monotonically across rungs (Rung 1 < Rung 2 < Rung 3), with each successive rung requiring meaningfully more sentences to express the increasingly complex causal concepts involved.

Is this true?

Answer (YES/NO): NO